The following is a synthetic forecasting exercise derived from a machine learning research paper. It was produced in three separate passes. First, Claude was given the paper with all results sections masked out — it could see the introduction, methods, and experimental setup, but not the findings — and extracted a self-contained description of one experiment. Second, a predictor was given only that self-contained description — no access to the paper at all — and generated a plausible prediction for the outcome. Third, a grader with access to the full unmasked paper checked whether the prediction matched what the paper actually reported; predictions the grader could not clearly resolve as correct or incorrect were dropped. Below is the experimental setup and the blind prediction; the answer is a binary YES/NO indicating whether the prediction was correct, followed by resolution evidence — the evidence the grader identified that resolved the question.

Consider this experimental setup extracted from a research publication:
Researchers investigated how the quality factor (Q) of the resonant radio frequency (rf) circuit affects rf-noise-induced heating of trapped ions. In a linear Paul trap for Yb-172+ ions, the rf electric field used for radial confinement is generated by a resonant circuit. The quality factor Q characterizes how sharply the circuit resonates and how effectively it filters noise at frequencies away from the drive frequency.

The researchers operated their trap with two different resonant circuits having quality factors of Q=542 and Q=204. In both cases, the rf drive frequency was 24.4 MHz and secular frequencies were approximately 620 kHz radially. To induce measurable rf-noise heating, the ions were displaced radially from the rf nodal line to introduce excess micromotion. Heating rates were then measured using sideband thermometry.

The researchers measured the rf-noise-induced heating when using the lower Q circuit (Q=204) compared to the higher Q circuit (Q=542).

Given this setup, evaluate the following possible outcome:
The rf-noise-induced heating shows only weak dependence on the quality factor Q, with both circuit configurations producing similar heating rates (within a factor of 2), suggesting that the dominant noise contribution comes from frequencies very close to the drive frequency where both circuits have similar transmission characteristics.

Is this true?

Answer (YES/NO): NO